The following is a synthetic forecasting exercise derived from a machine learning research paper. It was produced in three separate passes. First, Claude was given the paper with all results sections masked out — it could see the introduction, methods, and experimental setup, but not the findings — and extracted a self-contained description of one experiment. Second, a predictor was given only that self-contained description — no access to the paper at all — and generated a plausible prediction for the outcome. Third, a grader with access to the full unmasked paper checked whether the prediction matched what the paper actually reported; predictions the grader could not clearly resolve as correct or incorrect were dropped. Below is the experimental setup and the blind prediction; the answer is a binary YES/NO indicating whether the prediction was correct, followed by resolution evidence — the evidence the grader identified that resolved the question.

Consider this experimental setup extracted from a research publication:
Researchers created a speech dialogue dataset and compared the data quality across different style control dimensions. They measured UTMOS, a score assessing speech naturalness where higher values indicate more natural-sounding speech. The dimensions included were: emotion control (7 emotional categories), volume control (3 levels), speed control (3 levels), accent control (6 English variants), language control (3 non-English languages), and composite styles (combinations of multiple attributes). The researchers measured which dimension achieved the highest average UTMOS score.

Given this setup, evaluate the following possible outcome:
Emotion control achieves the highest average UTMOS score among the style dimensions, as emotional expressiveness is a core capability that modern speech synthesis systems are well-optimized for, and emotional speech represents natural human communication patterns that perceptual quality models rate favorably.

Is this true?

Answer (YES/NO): NO